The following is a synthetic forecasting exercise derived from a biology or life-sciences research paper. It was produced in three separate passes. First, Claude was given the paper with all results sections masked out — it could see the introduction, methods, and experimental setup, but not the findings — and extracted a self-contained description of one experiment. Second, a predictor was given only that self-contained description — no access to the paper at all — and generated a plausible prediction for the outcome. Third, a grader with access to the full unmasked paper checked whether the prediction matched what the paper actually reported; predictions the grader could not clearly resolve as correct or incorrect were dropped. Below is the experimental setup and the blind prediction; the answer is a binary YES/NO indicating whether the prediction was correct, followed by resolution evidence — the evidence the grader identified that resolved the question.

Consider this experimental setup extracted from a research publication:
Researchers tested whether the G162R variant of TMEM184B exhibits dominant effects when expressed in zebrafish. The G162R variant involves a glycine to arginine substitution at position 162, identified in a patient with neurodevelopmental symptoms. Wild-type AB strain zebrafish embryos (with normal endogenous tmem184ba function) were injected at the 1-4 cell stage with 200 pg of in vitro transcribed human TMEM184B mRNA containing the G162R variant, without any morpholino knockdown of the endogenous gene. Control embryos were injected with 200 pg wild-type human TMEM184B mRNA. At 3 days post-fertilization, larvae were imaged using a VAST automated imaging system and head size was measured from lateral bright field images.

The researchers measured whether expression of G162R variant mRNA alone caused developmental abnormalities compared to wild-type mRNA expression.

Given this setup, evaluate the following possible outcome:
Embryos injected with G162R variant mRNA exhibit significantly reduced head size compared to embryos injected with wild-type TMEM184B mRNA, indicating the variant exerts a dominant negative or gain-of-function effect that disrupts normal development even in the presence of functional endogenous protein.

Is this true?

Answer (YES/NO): YES